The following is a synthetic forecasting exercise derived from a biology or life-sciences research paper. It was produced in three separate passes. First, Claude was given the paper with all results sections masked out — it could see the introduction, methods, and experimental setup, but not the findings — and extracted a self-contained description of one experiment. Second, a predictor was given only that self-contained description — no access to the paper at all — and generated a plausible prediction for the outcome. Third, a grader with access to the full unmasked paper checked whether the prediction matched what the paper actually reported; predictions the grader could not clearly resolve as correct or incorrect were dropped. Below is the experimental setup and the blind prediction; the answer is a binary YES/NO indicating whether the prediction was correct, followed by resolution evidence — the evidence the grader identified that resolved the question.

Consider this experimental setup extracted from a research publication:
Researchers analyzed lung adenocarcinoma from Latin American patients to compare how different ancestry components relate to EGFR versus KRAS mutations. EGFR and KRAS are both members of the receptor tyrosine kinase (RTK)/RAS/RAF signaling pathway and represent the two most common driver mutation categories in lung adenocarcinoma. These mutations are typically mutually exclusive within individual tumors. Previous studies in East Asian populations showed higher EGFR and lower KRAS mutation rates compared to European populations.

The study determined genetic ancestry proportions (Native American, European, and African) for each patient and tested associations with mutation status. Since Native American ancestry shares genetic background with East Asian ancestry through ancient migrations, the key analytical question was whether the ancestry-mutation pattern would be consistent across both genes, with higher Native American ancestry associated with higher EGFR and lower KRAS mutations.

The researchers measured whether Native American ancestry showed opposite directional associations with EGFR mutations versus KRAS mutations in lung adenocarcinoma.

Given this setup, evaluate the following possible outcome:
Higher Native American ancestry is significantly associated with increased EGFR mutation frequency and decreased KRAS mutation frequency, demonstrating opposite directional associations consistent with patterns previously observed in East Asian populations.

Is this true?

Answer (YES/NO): YES